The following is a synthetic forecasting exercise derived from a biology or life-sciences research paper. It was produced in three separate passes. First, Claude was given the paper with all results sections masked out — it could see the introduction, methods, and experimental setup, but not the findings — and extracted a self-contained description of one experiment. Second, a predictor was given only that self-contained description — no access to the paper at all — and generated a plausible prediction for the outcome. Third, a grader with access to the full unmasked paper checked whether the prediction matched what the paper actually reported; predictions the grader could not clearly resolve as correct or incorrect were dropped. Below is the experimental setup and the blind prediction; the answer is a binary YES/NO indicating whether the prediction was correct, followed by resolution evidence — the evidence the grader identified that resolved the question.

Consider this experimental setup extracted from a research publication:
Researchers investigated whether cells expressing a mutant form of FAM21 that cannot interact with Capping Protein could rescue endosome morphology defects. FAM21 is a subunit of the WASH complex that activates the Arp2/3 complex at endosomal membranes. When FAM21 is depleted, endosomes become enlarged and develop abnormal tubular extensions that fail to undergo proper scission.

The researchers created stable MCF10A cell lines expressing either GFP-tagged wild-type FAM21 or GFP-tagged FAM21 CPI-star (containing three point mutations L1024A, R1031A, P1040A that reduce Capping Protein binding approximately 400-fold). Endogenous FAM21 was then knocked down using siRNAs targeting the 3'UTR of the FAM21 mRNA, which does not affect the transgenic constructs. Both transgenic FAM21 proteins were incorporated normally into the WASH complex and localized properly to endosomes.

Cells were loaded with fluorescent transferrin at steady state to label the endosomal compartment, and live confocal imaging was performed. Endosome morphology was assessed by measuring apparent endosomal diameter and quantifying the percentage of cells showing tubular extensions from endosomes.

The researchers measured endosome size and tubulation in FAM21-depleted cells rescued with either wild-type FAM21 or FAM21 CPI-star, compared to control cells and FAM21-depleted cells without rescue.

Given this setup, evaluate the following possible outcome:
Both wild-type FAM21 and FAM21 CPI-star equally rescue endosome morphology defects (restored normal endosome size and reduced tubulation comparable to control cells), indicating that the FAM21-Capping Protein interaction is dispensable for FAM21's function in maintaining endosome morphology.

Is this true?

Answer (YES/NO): NO